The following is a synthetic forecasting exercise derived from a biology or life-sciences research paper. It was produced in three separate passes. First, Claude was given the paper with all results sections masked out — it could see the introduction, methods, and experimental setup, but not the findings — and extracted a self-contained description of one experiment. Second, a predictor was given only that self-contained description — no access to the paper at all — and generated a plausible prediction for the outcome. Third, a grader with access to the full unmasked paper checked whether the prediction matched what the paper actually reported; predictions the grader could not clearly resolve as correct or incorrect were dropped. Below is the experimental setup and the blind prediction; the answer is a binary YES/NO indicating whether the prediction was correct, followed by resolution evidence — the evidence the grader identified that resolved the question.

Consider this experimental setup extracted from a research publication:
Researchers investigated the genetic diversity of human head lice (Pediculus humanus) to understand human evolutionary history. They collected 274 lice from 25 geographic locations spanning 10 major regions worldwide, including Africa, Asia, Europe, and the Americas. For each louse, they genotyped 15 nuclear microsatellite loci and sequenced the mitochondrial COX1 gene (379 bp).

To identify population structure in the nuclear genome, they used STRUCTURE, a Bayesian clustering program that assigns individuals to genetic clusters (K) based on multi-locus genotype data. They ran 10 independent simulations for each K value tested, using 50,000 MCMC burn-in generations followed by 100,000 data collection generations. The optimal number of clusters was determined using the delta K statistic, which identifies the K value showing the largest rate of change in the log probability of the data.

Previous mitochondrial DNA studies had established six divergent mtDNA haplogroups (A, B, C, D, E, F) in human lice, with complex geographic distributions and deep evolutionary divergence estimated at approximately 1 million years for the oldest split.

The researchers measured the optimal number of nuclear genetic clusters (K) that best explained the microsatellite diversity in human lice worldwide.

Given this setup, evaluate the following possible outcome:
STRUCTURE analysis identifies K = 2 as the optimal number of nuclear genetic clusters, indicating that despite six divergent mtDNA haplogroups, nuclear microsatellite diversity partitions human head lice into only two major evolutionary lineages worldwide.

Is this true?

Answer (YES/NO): YES